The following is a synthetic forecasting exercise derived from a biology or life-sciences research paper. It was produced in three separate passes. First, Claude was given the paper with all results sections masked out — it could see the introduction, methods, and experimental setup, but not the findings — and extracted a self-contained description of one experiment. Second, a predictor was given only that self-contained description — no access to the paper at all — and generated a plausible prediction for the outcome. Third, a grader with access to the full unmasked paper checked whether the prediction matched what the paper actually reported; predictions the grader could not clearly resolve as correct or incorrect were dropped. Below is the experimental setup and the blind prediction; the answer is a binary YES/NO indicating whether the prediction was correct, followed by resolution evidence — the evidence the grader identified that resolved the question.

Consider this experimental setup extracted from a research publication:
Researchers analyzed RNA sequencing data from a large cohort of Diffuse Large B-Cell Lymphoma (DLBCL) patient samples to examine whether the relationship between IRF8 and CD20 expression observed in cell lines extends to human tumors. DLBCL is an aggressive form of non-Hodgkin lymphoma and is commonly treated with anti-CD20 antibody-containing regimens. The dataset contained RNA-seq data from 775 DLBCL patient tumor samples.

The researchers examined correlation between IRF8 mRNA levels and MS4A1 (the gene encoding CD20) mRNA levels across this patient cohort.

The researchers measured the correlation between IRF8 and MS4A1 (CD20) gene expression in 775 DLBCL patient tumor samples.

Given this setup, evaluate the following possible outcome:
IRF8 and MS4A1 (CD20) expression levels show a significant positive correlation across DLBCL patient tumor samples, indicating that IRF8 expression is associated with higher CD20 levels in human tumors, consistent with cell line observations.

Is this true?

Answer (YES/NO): YES